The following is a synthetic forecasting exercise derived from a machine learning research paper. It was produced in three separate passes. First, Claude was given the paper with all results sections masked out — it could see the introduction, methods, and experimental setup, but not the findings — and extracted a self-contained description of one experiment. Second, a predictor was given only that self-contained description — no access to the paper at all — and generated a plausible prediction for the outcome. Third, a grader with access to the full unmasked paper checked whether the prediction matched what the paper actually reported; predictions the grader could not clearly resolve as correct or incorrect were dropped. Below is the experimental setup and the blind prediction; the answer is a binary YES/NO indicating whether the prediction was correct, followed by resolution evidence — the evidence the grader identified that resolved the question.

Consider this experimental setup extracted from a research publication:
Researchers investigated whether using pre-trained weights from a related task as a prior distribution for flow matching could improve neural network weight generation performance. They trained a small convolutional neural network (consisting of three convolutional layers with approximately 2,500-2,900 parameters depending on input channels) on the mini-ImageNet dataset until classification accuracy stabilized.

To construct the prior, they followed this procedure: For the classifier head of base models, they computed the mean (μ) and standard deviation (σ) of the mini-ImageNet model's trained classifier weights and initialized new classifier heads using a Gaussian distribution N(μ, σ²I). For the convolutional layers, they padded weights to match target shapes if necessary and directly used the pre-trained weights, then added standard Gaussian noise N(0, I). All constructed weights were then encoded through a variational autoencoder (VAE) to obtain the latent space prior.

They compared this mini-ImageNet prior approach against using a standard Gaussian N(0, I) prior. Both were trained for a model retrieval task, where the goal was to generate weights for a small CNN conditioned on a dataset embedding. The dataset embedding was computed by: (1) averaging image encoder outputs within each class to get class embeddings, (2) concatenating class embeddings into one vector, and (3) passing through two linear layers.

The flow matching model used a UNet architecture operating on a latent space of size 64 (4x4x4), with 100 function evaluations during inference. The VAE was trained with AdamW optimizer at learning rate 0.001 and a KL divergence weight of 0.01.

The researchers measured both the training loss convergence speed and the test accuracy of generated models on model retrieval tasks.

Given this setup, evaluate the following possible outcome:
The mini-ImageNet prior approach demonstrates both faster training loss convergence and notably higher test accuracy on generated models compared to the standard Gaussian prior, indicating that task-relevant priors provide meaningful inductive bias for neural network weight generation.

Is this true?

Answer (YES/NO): NO